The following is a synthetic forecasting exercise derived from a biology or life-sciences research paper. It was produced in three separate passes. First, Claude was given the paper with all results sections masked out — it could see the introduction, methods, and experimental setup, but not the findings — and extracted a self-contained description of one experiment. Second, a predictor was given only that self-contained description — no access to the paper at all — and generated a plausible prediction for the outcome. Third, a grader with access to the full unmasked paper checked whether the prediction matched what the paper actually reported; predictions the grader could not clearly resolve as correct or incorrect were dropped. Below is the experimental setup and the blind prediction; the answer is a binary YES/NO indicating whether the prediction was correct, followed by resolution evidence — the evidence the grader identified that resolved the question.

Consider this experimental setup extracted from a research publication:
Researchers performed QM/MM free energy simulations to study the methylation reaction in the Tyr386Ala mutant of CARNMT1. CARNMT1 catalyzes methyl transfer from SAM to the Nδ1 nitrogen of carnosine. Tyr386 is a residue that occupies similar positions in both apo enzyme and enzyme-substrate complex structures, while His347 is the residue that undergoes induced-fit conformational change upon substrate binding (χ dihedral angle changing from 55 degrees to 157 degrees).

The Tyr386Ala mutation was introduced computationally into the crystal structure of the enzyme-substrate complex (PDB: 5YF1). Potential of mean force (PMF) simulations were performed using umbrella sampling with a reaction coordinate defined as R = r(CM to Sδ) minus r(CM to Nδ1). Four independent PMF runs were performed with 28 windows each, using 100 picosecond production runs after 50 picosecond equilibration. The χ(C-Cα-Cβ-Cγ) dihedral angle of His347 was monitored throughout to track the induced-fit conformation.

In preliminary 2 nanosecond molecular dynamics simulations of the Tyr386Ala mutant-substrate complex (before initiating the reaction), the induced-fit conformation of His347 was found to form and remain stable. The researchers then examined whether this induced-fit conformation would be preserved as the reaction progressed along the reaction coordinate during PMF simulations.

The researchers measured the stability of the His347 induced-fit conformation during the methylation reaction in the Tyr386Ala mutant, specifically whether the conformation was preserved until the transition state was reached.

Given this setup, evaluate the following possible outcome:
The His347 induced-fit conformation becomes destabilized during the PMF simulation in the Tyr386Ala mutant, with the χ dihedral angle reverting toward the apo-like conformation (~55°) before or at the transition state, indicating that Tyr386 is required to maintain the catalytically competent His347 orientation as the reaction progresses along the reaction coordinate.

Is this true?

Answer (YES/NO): YES